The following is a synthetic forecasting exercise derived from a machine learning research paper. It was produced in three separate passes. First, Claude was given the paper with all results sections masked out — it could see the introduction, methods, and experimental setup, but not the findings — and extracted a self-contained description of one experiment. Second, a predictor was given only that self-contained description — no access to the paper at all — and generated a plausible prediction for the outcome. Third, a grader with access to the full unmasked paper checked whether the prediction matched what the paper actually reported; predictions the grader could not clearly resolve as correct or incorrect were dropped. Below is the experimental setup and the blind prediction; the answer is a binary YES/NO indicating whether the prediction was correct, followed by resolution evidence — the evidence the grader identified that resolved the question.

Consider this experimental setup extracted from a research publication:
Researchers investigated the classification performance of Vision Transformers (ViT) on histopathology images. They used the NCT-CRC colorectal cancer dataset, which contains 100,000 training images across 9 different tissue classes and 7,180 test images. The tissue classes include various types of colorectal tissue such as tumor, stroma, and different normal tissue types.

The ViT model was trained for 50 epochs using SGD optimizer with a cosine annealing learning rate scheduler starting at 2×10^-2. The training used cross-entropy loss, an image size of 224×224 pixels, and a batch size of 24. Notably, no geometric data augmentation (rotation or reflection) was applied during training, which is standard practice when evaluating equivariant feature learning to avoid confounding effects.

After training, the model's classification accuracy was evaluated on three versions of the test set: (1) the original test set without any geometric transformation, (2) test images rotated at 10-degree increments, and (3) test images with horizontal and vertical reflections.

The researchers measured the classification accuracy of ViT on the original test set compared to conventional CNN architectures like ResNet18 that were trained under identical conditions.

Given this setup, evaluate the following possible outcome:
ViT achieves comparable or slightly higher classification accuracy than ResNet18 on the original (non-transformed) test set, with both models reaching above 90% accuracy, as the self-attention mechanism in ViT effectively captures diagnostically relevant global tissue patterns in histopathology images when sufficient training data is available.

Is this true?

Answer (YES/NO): NO